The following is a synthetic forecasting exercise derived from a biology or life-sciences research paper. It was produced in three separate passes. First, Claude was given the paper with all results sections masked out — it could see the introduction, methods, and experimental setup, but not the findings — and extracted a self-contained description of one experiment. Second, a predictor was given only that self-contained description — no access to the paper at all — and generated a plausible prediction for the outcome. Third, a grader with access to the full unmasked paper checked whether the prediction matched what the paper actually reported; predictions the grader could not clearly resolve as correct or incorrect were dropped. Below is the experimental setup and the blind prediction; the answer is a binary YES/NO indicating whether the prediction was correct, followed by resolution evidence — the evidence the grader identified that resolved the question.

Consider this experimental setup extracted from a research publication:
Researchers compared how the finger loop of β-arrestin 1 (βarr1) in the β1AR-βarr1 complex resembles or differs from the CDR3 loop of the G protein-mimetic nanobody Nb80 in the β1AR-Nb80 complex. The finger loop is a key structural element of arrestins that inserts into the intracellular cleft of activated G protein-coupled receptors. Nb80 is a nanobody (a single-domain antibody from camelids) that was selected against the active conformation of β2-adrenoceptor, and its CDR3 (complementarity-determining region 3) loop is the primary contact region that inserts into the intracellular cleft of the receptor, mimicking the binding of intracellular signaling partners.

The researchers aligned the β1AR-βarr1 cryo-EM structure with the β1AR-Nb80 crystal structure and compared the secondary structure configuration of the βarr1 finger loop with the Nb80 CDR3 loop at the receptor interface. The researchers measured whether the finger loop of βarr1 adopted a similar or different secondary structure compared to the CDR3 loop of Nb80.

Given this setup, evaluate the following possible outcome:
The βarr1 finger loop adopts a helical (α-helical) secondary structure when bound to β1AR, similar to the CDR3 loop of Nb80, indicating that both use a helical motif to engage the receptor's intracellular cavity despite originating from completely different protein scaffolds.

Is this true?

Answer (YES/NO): NO